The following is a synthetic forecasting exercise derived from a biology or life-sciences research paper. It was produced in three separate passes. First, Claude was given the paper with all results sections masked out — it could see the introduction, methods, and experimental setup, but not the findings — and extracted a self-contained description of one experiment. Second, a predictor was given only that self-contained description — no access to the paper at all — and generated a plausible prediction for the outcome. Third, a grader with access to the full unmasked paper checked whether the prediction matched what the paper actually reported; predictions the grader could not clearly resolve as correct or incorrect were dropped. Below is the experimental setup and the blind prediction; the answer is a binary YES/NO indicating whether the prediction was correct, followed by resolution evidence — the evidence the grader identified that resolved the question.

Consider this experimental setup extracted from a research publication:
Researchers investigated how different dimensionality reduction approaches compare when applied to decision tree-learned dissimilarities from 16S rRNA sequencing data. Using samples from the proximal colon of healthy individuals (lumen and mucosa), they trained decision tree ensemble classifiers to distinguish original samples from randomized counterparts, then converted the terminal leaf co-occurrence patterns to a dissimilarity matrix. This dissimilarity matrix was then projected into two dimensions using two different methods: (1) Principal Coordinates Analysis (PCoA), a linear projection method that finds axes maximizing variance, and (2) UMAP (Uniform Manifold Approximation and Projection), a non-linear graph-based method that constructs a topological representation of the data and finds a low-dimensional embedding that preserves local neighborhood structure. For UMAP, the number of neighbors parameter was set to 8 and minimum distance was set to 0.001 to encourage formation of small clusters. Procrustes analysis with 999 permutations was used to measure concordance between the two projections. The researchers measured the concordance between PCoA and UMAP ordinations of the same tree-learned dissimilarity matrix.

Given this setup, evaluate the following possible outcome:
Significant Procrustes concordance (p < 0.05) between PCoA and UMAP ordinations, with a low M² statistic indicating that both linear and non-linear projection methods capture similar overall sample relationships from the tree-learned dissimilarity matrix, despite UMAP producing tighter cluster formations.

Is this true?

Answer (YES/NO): NO